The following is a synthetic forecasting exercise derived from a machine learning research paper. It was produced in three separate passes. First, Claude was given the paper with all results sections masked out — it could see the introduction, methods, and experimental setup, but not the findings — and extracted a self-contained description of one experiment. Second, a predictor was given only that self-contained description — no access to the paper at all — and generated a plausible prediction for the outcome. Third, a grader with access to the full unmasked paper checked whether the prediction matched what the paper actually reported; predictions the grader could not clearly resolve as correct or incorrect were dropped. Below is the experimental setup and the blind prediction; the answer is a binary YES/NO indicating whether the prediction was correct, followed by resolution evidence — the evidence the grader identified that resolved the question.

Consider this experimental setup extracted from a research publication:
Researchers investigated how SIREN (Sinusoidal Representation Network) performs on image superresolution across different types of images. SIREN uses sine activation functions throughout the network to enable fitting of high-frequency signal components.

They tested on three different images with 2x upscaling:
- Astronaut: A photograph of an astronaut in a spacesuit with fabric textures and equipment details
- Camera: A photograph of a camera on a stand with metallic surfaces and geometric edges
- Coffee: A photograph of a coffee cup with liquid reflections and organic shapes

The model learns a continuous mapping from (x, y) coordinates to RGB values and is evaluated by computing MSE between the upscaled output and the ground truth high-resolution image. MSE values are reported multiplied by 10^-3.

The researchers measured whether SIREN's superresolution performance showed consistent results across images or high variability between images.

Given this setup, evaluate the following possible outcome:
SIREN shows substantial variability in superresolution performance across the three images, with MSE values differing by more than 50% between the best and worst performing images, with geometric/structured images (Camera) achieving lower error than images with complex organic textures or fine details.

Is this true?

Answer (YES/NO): NO